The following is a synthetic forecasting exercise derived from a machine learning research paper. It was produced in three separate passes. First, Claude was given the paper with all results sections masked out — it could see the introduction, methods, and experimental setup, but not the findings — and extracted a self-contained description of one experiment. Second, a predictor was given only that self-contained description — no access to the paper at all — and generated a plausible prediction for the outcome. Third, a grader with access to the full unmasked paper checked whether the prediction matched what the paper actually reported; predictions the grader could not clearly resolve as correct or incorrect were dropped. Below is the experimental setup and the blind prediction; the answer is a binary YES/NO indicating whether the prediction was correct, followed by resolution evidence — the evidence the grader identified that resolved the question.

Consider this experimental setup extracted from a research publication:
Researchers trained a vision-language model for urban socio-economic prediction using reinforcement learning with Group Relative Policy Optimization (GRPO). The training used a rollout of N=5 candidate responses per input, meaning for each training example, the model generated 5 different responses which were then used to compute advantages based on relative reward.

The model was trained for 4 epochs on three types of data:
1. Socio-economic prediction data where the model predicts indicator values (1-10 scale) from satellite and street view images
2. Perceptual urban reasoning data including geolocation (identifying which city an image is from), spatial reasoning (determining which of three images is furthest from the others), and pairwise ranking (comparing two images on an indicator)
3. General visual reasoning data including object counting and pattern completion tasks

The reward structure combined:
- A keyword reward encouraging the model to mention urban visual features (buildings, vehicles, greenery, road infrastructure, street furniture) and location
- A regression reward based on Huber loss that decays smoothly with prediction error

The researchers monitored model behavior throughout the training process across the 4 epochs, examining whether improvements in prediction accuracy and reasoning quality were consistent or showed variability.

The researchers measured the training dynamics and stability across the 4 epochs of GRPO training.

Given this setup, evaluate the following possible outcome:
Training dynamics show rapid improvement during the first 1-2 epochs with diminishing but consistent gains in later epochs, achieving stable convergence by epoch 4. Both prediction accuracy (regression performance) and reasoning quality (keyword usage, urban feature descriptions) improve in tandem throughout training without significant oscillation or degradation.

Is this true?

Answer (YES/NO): NO